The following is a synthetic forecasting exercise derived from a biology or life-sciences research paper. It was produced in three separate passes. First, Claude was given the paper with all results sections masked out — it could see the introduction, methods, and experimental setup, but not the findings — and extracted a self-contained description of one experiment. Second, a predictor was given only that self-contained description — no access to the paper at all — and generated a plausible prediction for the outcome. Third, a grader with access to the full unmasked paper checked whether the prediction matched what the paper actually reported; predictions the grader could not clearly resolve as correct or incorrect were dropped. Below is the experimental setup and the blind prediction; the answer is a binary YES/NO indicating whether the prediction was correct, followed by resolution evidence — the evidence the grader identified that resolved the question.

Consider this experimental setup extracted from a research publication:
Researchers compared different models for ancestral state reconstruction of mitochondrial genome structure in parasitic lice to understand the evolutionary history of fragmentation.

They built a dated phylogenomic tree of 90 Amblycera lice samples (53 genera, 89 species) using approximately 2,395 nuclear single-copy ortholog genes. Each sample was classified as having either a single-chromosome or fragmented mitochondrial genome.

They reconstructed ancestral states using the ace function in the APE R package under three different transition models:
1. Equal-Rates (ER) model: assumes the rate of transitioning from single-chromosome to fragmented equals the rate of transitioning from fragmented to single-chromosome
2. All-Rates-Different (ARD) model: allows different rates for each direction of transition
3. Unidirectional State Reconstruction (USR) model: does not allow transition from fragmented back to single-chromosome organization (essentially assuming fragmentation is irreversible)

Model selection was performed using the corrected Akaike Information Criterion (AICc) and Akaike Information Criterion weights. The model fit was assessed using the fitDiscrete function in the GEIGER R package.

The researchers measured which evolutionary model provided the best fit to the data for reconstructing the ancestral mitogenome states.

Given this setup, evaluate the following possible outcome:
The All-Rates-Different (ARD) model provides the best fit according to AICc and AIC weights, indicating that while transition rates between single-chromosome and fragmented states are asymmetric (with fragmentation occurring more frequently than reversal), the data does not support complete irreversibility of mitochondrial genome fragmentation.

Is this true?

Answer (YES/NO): NO